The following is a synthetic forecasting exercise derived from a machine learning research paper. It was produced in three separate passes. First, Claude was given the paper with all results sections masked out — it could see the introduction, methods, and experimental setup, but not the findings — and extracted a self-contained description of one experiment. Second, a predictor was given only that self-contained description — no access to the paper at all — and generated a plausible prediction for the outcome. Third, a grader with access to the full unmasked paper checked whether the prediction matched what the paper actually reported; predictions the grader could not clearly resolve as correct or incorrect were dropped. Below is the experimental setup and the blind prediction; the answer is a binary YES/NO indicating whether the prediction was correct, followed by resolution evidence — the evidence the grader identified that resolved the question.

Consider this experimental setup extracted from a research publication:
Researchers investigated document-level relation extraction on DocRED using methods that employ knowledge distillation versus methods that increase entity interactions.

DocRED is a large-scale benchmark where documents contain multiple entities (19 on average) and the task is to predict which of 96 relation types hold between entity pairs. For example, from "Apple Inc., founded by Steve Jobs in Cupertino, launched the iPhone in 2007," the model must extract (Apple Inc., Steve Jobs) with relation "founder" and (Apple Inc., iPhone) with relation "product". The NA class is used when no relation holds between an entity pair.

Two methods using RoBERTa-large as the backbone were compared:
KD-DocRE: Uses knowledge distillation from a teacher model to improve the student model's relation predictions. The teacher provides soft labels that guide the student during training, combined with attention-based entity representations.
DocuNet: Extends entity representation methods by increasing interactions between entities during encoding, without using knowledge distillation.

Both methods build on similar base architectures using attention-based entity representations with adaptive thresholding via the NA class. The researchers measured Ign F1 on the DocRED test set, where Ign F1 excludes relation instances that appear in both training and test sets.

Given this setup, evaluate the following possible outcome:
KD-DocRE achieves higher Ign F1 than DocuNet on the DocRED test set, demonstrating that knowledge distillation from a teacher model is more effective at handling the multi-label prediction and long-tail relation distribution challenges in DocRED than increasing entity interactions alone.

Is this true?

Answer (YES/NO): YES